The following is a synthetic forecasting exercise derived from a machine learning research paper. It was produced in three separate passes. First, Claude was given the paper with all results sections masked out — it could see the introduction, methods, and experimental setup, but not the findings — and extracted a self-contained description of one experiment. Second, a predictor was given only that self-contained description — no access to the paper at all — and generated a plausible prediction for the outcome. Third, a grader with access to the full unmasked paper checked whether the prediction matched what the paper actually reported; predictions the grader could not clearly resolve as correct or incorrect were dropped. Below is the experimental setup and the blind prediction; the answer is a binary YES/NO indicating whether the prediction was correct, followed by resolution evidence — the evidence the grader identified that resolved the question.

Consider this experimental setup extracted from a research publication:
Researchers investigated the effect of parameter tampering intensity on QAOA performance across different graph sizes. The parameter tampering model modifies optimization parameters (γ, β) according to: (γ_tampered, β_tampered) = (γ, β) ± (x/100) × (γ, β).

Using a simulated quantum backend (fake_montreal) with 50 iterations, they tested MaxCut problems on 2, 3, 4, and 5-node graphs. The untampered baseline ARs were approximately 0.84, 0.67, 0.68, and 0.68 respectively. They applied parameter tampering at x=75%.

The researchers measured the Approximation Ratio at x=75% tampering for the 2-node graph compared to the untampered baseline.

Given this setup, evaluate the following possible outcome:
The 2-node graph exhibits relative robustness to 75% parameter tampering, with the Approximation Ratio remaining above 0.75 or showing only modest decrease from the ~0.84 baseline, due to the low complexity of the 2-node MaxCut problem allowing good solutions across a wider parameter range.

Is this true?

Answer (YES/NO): NO